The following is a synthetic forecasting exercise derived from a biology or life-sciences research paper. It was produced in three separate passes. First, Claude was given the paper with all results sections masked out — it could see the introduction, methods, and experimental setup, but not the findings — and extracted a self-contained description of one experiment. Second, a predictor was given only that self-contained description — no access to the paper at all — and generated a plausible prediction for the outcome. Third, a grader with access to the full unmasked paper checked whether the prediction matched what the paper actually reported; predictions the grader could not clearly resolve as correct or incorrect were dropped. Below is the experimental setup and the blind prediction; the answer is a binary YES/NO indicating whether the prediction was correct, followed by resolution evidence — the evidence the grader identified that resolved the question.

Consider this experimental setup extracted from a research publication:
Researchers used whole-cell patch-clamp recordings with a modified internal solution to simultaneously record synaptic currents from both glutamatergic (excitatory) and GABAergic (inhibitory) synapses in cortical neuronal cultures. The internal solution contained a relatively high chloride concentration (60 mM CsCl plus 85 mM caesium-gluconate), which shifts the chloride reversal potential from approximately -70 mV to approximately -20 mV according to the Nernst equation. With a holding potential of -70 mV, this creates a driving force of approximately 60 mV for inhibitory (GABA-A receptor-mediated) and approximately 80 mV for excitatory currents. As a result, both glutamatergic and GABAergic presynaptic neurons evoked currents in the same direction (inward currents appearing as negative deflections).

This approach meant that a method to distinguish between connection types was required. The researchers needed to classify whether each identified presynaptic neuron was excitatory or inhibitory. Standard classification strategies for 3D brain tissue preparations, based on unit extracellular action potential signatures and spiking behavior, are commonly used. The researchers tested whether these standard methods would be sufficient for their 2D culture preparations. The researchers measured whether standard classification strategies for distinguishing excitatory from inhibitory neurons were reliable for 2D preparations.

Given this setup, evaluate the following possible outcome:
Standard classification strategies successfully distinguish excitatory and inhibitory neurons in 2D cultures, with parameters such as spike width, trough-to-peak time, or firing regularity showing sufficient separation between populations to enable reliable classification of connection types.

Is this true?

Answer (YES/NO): NO